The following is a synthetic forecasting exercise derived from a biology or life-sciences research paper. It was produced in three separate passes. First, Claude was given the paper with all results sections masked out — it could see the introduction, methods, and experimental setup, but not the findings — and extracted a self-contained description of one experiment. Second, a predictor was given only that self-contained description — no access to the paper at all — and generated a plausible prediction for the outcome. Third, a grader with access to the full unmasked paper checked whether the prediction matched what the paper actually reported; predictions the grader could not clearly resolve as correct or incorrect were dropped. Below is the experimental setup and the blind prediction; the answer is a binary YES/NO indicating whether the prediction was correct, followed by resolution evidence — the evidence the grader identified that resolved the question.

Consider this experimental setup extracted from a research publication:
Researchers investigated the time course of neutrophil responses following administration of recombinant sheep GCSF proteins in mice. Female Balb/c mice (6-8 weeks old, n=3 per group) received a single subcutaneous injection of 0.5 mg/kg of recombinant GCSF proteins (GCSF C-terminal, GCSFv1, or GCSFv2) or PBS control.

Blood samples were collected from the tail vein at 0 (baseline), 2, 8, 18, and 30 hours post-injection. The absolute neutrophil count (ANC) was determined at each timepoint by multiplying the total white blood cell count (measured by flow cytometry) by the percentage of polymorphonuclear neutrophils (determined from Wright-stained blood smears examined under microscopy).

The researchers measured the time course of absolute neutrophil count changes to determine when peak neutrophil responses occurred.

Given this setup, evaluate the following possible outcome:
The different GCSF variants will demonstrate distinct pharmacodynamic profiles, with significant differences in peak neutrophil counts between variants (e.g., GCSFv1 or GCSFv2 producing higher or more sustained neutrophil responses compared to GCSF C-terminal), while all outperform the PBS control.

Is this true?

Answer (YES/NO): NO